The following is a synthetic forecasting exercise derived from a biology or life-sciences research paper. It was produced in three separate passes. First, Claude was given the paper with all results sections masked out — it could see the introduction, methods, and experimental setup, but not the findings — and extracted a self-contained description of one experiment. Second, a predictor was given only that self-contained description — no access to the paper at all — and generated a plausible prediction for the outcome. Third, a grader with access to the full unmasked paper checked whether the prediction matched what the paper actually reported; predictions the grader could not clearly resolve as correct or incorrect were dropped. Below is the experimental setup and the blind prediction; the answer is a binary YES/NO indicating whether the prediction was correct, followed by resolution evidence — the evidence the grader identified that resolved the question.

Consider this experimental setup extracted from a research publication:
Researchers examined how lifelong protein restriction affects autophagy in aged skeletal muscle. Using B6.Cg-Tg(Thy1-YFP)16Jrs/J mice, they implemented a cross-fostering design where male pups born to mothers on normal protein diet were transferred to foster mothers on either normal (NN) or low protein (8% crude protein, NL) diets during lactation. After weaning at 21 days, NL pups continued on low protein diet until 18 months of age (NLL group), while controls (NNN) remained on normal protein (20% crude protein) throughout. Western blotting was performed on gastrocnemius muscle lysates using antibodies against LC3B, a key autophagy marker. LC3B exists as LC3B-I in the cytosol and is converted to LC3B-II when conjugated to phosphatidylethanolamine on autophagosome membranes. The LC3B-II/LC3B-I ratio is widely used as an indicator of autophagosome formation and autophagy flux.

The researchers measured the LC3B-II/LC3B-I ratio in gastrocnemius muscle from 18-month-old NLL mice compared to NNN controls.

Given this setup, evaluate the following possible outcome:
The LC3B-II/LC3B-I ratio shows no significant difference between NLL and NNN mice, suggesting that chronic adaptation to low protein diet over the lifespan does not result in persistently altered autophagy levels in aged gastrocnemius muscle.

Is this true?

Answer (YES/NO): NO